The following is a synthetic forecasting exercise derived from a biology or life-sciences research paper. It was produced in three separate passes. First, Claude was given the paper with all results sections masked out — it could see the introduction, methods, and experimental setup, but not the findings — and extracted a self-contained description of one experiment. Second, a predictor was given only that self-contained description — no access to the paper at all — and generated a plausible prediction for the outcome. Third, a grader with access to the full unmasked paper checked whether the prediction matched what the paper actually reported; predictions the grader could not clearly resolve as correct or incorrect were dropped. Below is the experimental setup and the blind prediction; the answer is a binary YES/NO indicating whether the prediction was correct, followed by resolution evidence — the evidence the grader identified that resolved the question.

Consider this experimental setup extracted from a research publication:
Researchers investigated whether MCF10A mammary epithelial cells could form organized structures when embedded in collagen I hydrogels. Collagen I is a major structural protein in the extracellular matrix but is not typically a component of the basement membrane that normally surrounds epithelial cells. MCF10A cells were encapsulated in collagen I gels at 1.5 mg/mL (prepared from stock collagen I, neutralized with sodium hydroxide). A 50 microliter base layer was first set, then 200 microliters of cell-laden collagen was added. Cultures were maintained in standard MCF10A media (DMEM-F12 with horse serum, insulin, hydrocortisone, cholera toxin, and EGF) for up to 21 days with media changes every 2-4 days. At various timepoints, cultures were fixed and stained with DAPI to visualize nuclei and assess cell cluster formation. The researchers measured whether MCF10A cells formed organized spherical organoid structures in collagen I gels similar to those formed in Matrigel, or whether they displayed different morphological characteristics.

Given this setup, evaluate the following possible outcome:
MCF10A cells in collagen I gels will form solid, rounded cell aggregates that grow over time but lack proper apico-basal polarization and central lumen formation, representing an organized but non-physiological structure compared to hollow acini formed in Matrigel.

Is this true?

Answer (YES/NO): NO